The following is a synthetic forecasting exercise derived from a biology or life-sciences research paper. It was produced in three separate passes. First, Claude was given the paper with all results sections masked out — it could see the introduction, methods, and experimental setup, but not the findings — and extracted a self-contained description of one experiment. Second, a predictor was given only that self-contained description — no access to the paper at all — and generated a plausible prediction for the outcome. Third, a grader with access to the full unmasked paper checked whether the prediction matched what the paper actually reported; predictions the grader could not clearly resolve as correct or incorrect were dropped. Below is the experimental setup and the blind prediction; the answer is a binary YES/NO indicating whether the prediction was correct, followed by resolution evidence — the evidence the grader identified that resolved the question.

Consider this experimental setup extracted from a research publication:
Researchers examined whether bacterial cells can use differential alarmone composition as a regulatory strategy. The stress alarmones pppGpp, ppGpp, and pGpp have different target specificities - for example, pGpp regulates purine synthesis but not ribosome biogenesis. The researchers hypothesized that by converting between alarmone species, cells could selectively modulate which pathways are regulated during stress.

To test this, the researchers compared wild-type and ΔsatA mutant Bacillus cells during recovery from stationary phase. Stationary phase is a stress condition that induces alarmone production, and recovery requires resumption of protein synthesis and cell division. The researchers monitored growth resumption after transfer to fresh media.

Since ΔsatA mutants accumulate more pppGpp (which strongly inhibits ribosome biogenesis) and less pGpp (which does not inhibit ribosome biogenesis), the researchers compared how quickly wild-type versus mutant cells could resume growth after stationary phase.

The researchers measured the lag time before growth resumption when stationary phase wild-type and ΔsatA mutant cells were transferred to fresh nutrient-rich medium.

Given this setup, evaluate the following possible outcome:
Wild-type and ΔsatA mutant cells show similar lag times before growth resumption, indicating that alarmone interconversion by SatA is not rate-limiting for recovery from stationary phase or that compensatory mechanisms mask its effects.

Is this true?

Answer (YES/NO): NO